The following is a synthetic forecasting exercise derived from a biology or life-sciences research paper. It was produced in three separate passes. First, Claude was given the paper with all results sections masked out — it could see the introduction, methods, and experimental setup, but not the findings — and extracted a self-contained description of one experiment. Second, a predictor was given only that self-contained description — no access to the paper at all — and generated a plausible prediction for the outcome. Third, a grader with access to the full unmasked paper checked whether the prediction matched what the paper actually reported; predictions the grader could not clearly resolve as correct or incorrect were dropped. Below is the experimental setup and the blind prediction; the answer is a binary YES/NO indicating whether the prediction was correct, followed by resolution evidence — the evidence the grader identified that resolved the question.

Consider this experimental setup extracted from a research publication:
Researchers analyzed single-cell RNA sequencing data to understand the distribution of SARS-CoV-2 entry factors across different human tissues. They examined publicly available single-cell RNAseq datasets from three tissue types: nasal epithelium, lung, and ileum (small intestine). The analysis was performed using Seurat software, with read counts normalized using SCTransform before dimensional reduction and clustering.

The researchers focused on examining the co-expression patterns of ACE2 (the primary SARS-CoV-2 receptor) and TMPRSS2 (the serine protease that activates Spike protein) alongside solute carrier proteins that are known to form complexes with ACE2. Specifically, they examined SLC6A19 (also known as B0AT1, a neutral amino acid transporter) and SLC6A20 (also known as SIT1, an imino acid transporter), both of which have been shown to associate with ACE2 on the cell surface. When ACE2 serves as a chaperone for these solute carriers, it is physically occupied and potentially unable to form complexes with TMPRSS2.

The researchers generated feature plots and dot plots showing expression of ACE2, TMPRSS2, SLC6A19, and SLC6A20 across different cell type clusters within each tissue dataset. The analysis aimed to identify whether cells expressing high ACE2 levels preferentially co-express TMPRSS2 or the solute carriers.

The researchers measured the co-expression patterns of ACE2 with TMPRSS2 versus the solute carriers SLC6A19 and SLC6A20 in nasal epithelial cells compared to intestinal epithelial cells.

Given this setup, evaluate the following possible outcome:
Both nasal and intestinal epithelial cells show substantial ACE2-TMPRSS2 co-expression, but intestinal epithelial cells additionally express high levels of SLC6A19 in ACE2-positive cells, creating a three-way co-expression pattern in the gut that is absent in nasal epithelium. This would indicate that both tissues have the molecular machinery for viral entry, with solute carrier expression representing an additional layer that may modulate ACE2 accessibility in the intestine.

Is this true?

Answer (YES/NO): NO